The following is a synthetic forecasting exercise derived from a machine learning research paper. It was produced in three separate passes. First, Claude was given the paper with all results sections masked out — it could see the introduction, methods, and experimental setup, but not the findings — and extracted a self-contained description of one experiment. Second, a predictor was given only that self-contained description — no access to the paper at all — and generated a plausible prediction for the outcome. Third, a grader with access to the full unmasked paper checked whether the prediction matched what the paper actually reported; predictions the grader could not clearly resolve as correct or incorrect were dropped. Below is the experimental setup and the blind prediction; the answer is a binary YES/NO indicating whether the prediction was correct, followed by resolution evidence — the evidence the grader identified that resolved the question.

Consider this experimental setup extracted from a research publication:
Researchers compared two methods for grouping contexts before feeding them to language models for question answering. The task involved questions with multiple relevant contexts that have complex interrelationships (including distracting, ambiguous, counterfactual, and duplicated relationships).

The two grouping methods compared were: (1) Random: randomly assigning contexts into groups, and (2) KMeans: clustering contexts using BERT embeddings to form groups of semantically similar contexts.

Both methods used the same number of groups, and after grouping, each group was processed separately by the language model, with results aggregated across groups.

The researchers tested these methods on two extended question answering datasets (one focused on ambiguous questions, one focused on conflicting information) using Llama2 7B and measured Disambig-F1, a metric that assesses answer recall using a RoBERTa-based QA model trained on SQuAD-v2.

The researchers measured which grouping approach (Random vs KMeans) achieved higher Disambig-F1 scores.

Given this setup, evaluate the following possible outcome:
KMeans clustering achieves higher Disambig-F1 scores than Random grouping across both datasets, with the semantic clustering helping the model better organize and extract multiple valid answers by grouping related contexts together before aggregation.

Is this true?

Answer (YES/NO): NO